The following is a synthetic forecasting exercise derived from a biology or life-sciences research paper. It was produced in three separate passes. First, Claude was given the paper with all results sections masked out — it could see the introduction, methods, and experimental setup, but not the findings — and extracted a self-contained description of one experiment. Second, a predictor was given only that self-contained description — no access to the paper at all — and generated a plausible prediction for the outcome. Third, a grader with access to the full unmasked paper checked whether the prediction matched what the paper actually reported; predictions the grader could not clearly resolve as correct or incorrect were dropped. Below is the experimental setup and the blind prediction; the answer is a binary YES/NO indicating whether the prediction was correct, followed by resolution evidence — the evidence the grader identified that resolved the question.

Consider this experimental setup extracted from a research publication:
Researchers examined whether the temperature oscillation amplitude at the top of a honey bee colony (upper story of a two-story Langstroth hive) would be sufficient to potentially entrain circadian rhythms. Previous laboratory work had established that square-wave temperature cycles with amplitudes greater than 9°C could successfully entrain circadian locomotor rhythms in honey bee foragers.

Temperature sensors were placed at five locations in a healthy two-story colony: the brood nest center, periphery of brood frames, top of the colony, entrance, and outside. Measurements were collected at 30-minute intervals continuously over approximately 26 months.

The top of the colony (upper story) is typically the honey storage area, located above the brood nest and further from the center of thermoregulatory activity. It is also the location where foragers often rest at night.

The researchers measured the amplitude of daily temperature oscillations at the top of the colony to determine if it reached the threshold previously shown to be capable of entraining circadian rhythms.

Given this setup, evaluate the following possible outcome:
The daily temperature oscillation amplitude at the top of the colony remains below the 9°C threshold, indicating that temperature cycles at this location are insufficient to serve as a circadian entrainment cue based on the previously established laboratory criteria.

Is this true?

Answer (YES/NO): NO